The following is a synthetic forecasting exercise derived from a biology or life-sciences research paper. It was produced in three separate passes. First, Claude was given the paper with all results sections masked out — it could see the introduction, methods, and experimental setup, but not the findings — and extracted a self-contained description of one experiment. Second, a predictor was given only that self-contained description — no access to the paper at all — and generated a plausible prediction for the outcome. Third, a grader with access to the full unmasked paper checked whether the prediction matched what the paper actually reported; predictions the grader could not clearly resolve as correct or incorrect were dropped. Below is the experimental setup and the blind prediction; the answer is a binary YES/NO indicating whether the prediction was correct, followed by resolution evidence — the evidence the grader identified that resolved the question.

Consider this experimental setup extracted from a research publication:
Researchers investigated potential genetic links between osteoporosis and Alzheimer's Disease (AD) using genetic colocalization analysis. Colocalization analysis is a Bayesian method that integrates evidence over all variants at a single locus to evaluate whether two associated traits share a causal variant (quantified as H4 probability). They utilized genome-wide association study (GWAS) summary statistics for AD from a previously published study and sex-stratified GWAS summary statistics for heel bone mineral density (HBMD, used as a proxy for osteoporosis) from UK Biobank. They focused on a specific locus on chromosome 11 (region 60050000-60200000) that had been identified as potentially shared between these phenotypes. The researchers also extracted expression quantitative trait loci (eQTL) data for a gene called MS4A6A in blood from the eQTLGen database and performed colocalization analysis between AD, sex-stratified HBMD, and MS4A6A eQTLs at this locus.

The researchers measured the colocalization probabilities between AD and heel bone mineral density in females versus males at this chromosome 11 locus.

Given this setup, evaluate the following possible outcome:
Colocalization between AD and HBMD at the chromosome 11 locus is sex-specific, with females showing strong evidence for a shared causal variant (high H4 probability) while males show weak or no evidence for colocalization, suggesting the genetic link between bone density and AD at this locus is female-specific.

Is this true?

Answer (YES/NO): YES